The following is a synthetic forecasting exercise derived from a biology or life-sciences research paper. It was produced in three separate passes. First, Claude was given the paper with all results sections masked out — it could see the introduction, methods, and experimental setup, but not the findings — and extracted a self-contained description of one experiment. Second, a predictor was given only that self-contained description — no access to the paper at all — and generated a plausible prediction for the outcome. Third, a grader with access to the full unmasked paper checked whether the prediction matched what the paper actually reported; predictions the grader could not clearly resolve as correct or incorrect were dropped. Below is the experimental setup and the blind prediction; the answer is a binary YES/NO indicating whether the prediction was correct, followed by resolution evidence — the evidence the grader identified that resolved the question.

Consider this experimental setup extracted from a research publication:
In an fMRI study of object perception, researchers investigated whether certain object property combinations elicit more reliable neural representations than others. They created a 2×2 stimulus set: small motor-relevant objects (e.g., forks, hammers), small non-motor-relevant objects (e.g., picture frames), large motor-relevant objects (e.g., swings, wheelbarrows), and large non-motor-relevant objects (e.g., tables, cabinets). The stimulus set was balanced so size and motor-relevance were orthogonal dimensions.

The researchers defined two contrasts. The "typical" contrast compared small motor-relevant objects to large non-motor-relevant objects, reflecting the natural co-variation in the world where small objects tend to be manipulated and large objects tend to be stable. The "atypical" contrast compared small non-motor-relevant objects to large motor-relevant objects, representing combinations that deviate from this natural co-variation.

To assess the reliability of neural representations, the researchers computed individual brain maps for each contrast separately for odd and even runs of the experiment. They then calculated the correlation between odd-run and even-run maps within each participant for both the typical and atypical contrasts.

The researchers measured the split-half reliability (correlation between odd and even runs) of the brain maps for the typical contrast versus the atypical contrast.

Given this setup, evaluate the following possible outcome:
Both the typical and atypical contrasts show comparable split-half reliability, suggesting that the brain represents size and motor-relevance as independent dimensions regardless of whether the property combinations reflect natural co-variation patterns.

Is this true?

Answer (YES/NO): NO